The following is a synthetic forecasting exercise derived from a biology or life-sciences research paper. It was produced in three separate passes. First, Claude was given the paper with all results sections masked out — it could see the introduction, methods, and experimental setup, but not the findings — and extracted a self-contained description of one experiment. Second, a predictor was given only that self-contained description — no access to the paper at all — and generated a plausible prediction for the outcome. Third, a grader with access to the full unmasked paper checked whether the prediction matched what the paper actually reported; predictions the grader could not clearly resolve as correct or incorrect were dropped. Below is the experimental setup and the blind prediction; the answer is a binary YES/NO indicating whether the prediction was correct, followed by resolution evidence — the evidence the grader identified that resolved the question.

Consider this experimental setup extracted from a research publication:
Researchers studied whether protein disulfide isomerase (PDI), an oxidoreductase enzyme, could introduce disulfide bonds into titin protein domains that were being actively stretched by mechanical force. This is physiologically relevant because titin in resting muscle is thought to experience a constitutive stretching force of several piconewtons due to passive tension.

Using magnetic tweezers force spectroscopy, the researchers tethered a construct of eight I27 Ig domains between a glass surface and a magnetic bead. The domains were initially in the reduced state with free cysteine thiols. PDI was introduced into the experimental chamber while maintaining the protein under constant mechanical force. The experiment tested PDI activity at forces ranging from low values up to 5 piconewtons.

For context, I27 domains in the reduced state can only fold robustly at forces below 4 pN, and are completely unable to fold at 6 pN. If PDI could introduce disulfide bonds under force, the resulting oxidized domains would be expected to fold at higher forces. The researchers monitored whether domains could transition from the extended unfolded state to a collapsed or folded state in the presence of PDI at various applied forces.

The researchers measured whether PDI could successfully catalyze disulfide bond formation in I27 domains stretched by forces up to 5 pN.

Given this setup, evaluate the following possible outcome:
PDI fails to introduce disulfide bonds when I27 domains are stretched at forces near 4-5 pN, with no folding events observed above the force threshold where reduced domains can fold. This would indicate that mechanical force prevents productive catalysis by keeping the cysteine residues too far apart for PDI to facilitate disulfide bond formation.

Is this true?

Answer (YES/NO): NO